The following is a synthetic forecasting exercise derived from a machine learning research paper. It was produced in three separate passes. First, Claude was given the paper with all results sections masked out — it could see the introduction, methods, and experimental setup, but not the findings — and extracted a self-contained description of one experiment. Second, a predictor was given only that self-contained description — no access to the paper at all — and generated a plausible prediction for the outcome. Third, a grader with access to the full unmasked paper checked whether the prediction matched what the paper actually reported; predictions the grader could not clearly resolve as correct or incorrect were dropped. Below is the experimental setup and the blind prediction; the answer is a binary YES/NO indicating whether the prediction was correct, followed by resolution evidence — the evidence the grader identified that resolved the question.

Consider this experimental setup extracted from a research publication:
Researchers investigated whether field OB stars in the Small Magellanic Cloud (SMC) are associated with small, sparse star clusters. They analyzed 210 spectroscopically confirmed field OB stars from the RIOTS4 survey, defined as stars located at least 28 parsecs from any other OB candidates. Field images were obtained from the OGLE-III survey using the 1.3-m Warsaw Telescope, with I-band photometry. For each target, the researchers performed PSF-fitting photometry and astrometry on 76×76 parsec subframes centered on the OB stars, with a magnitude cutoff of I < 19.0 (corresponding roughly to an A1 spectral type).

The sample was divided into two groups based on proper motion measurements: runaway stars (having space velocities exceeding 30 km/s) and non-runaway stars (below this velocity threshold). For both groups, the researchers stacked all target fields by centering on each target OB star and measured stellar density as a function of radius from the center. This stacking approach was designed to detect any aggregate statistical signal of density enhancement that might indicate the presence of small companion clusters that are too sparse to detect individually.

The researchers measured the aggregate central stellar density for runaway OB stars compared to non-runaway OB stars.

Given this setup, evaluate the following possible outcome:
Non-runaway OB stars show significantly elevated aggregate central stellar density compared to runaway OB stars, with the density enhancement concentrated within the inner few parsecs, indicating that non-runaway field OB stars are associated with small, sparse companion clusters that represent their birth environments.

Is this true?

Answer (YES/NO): YES